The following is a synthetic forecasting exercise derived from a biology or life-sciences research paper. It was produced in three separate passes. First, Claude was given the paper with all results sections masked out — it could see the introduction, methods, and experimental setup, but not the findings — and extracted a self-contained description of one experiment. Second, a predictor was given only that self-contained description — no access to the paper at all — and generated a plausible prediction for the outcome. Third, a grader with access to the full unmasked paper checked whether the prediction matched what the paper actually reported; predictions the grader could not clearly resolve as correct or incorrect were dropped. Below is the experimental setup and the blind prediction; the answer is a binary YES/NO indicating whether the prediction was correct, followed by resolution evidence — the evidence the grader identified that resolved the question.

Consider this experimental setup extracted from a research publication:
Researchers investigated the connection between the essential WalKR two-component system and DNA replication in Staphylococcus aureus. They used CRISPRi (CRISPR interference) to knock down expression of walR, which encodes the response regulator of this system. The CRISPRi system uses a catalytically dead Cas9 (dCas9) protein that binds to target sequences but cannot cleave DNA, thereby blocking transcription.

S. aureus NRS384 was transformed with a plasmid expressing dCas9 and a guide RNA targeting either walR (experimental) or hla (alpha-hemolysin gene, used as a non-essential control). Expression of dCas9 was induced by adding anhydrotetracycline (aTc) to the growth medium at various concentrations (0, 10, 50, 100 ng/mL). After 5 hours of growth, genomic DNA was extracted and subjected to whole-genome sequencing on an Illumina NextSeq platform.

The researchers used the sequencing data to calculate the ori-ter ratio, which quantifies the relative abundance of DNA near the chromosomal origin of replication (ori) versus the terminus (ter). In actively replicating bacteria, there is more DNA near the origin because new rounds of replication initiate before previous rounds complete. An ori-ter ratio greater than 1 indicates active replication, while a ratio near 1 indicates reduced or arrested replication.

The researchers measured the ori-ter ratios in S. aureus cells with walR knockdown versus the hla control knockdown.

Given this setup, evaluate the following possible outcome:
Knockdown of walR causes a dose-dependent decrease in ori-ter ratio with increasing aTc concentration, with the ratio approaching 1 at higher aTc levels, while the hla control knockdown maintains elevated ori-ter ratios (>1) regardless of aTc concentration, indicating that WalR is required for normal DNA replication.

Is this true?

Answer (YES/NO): NO